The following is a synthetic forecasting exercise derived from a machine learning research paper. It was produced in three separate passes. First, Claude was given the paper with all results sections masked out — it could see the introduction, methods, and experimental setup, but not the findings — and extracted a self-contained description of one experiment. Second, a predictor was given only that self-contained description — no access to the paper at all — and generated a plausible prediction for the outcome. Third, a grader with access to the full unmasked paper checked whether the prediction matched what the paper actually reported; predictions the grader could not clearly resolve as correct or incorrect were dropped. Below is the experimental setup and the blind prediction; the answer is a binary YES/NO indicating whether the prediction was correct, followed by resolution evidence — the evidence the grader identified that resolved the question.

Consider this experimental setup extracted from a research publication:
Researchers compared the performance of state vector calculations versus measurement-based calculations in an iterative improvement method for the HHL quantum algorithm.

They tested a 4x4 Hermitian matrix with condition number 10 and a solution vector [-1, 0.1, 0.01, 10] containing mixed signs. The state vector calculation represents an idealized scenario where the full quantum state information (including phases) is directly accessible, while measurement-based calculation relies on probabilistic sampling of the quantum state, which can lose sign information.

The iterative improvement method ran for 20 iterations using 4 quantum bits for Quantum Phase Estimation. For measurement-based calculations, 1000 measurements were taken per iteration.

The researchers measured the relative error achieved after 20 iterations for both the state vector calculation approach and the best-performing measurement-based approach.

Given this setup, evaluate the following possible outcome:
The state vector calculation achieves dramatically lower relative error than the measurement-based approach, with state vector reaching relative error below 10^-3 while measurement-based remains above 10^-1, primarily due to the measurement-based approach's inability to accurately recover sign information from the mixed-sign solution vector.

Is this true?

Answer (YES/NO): NO